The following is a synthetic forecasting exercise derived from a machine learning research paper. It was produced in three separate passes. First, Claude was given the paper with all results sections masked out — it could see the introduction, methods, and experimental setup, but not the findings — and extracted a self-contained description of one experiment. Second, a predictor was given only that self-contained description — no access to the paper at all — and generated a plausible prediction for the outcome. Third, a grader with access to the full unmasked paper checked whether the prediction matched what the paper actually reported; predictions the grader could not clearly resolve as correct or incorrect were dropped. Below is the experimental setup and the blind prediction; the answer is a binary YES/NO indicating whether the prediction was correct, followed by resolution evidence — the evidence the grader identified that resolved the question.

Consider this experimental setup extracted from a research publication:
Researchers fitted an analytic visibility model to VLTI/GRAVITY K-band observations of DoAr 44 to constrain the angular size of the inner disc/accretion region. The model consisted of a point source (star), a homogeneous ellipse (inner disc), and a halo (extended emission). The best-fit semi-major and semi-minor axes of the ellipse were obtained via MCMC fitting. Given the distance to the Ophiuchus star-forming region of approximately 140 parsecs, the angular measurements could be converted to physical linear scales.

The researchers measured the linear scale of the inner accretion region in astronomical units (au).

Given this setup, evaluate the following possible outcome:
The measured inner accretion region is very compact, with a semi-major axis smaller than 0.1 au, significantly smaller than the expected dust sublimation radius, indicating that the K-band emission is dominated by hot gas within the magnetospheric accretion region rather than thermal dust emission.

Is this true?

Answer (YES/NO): NO